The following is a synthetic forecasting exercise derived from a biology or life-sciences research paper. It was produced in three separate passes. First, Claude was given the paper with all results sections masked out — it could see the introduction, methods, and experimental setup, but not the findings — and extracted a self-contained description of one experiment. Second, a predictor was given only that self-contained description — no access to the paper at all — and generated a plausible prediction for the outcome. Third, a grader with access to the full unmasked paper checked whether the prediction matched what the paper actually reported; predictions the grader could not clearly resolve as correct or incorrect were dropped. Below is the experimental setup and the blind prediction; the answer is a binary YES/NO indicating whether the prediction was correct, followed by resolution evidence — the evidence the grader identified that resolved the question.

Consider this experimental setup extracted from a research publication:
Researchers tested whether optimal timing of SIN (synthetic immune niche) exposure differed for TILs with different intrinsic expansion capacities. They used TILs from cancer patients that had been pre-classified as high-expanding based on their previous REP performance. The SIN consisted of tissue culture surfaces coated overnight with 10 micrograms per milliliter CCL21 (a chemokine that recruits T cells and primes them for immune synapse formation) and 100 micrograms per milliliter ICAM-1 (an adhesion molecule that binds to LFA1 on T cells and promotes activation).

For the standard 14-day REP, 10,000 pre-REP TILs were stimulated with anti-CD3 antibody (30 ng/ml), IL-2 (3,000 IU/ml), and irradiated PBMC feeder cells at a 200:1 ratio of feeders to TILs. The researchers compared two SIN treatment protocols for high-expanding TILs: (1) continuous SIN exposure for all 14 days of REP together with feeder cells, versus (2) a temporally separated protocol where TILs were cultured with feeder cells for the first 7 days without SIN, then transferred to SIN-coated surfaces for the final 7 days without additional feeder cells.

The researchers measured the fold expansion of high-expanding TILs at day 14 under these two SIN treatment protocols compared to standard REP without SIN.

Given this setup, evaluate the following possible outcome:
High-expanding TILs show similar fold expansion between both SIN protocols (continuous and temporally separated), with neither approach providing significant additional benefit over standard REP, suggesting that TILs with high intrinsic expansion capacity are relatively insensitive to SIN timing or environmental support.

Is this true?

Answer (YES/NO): NO